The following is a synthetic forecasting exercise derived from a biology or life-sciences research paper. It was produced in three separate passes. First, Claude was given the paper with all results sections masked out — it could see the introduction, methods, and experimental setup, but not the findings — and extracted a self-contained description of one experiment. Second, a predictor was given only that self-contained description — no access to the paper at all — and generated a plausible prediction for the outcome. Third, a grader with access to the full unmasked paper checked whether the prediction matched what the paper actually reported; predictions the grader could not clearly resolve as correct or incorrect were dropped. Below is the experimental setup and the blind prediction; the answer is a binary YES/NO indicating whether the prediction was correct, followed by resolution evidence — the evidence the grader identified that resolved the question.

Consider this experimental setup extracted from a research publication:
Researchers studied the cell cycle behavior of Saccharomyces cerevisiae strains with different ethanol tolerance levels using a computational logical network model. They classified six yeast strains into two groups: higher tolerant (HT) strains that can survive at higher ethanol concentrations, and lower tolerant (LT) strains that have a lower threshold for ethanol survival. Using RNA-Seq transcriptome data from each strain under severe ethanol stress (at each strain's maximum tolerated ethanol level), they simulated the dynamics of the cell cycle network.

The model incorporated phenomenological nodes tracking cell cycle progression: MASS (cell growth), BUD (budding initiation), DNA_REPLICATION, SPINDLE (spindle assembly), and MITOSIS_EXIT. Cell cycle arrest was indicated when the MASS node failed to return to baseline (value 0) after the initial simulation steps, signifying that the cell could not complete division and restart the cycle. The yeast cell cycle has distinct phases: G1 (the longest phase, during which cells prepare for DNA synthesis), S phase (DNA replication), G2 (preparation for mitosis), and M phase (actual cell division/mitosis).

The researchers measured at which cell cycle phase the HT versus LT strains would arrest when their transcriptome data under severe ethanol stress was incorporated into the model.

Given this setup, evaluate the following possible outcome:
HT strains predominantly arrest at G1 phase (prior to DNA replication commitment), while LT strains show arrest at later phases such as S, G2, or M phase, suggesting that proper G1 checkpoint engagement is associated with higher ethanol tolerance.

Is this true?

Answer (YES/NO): YES